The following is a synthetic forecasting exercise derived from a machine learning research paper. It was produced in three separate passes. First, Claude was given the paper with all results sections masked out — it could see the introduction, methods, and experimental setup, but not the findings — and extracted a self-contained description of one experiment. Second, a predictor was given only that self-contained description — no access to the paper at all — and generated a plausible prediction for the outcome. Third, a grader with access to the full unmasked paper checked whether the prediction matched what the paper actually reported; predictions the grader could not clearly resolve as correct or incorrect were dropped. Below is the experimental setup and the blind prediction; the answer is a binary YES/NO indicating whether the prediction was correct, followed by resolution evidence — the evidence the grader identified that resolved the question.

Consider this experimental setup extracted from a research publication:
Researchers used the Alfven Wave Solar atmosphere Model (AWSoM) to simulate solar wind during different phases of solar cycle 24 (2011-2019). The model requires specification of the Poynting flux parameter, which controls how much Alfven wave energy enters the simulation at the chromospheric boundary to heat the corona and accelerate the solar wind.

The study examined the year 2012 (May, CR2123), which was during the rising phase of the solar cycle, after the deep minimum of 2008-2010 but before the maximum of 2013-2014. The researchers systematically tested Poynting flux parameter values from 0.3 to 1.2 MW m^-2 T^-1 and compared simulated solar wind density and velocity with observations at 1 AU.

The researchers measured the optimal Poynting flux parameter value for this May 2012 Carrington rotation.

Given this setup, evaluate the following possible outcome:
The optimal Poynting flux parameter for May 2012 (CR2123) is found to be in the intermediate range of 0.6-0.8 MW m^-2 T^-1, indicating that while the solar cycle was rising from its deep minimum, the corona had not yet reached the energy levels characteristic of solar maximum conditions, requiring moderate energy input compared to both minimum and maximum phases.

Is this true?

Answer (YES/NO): NO